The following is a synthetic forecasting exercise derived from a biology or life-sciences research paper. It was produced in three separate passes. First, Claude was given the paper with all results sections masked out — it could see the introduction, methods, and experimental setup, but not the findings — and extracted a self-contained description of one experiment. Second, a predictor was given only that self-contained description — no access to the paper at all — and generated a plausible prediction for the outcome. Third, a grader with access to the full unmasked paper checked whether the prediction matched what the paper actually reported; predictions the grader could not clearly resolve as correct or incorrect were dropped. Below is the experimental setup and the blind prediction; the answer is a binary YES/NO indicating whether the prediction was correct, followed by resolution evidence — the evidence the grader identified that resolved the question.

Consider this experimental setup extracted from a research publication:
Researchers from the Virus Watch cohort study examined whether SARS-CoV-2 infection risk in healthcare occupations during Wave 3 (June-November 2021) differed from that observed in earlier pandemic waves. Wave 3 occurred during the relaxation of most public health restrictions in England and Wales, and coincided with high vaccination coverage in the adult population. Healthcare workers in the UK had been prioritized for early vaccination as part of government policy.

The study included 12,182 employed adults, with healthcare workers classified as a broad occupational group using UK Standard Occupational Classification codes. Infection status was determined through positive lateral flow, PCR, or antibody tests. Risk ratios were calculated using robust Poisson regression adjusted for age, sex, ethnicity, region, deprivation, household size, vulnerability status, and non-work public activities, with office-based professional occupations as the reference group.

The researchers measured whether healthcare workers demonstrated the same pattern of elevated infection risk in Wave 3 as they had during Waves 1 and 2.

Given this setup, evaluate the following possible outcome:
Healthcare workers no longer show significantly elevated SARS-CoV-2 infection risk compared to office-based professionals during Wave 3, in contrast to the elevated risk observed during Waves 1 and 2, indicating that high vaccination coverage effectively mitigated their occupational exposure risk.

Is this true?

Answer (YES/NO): YES